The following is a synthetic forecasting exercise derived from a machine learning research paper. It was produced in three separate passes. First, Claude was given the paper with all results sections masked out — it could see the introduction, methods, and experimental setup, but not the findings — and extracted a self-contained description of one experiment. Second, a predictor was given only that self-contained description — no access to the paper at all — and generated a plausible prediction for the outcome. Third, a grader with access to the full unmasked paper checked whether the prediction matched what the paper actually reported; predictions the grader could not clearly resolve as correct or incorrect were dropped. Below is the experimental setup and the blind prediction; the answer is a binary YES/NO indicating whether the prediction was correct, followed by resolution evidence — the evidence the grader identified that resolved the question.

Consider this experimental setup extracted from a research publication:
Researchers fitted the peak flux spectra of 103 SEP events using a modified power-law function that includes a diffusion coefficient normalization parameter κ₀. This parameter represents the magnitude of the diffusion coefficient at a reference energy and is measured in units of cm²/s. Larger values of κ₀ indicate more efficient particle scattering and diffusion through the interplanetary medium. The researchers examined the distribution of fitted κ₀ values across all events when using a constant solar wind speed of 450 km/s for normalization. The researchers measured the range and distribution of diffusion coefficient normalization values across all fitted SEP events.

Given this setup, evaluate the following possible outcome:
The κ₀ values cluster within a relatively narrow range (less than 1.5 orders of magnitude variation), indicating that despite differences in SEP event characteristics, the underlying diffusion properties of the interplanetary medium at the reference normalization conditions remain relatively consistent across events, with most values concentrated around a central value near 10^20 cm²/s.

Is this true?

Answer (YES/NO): NO